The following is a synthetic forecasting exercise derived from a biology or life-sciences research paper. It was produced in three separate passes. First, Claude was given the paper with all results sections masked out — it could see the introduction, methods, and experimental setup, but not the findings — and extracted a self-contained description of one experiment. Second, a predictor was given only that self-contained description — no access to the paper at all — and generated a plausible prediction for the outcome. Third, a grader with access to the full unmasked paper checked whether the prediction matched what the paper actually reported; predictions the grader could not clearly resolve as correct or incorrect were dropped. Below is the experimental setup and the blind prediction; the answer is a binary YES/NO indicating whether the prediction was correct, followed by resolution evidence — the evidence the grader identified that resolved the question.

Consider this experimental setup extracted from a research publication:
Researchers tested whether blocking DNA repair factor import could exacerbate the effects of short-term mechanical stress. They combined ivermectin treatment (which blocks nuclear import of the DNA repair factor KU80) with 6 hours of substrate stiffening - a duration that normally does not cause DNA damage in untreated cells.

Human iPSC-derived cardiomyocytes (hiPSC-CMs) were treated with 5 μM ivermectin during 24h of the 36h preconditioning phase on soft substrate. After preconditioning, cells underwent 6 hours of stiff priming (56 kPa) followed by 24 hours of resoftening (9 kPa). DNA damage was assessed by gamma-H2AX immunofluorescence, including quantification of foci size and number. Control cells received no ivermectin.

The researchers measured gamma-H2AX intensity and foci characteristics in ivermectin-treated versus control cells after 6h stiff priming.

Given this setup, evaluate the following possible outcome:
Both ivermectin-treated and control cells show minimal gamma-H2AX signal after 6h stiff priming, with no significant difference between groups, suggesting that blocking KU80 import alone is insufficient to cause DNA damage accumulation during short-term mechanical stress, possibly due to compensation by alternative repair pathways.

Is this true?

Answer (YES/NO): NO